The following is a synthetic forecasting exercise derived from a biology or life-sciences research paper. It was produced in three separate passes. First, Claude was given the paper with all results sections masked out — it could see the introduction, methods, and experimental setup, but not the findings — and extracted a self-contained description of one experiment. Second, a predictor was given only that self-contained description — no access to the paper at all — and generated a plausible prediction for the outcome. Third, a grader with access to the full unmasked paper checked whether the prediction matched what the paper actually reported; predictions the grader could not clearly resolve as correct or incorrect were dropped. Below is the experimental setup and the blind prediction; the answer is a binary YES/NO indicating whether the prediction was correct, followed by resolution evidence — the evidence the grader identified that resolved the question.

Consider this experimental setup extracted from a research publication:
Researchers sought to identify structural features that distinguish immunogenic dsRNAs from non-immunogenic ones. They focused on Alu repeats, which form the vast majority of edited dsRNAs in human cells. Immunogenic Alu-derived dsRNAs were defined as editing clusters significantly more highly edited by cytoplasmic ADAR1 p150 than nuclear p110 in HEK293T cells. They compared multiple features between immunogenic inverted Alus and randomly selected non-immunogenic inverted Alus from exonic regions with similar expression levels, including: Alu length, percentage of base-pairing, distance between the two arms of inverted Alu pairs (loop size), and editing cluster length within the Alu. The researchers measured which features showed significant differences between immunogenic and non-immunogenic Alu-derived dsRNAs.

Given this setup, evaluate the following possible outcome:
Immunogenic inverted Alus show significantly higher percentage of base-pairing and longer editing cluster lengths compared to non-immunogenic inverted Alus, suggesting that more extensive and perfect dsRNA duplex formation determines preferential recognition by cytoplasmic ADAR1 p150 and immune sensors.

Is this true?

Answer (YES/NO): NO